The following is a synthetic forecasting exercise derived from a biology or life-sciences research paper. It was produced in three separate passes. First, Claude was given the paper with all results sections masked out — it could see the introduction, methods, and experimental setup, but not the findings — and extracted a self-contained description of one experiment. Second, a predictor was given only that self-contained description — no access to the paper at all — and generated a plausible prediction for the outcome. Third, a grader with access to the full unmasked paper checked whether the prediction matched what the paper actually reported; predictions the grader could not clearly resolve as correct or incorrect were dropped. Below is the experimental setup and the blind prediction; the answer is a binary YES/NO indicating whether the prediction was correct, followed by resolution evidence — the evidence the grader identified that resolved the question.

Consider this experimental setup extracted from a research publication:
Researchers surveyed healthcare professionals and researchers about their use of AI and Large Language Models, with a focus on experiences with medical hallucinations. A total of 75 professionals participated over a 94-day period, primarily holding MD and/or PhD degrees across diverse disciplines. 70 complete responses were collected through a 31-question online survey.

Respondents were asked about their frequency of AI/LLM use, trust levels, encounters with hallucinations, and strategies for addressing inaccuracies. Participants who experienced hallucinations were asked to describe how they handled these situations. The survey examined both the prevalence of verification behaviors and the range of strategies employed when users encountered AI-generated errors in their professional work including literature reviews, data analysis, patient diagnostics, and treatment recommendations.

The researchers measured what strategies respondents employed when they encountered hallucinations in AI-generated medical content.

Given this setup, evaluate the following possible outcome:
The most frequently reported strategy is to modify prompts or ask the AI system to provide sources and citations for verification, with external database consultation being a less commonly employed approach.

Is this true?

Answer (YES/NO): NO